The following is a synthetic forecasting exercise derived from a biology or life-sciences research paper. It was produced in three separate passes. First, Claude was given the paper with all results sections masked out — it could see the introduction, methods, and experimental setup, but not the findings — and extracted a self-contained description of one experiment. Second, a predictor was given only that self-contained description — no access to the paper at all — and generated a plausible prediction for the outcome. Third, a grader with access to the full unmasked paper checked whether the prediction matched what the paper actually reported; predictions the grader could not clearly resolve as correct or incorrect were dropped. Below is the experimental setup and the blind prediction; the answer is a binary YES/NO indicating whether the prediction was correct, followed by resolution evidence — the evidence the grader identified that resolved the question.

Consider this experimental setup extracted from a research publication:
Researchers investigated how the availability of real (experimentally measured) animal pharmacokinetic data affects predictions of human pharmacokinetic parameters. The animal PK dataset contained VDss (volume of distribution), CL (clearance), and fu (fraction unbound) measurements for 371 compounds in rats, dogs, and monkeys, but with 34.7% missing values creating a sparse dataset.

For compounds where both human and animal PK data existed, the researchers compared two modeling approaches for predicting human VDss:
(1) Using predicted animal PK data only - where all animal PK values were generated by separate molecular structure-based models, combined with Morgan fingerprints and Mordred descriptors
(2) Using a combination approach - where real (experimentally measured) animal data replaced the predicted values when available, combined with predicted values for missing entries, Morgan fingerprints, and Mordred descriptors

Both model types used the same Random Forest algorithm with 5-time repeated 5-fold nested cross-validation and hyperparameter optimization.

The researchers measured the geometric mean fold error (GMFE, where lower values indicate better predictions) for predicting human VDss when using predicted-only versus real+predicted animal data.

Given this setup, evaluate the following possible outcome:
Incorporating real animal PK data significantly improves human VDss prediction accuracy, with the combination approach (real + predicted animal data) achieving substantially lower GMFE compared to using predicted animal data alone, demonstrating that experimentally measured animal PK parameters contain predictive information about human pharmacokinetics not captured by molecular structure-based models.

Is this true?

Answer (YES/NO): NO